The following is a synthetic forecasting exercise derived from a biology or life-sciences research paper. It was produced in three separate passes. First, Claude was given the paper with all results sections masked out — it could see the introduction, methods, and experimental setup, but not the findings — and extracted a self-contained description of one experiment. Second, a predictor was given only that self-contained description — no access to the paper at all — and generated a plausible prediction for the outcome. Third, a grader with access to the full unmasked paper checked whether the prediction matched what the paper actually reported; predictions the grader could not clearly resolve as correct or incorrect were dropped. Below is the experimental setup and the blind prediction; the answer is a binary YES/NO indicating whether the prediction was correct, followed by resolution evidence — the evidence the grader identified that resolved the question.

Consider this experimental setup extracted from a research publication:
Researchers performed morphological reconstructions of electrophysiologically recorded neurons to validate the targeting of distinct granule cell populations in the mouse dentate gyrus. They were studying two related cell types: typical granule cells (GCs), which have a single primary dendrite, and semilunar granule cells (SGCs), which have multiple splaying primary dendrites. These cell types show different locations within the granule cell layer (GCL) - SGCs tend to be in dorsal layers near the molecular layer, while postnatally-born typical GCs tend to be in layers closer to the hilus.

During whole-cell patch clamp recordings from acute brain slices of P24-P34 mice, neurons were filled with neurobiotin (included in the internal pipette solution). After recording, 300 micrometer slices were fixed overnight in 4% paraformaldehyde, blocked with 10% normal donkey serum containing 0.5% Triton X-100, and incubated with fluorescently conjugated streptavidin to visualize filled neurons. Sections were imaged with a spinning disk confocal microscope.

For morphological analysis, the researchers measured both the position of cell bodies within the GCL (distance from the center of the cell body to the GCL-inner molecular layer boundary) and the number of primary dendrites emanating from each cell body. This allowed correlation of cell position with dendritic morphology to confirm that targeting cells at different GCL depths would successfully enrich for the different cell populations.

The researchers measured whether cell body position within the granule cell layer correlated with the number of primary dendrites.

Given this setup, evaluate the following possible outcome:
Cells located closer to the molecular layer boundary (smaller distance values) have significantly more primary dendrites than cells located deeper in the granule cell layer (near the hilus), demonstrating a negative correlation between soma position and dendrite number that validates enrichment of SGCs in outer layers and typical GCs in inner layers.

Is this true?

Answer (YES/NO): YES